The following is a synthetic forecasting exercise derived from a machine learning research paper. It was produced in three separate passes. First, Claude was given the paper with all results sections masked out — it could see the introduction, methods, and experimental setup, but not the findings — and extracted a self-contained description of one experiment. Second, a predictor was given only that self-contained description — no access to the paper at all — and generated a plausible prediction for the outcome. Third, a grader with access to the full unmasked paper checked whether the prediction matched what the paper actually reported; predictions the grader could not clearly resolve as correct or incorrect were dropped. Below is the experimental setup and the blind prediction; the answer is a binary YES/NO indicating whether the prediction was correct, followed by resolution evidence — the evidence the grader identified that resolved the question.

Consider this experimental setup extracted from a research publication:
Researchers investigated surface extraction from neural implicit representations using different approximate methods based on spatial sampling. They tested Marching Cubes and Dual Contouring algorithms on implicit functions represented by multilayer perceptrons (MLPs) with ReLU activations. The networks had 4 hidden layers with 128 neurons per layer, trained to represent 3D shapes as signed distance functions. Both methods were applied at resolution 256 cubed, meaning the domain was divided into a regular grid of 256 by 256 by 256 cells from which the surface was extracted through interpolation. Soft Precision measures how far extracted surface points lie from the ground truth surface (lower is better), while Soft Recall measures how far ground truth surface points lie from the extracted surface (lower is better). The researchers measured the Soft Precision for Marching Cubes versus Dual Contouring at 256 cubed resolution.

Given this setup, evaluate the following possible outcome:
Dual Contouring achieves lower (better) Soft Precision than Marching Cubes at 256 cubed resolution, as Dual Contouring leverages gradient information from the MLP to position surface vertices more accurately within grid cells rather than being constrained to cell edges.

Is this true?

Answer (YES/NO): YES